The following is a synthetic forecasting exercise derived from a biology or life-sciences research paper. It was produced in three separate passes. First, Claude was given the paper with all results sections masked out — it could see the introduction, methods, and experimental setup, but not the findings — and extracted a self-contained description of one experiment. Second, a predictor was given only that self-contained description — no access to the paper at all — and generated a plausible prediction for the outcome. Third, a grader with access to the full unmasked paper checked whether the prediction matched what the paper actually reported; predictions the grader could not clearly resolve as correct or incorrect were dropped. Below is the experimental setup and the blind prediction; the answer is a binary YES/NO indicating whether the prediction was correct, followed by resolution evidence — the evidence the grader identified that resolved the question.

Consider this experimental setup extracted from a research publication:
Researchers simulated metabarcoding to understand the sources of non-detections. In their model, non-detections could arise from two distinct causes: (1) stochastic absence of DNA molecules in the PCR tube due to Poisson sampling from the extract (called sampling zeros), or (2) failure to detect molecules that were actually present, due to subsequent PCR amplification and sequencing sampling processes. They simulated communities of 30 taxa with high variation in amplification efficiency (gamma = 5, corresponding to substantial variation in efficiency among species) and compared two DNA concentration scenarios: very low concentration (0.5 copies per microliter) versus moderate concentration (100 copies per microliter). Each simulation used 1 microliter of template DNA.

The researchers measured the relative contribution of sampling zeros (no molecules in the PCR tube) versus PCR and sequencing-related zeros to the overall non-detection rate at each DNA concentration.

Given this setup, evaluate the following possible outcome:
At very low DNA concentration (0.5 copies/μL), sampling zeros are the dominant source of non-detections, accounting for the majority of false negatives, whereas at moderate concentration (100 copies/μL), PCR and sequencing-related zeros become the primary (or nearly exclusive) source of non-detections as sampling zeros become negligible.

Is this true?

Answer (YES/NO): YES